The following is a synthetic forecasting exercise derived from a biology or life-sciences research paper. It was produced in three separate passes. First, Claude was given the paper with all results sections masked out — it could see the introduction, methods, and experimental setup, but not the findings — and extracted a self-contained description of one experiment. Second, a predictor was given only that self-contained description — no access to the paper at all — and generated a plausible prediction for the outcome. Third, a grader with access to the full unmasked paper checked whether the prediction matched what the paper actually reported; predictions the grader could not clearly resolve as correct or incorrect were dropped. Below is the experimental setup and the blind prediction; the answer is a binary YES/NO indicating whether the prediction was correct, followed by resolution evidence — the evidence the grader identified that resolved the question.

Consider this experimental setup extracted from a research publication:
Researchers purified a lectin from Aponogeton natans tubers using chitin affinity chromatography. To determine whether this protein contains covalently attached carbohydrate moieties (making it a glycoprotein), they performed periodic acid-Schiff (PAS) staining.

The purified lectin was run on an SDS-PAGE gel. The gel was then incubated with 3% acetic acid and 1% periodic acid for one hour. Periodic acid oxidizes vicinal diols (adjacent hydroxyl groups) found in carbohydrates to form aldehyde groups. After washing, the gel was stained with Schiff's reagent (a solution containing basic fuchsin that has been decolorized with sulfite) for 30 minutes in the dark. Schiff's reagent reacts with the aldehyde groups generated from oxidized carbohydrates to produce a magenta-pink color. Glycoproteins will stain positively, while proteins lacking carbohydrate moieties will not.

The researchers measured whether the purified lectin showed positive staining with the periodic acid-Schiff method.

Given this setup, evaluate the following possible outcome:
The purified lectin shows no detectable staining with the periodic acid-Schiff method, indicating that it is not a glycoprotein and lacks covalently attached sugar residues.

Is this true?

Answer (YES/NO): NO